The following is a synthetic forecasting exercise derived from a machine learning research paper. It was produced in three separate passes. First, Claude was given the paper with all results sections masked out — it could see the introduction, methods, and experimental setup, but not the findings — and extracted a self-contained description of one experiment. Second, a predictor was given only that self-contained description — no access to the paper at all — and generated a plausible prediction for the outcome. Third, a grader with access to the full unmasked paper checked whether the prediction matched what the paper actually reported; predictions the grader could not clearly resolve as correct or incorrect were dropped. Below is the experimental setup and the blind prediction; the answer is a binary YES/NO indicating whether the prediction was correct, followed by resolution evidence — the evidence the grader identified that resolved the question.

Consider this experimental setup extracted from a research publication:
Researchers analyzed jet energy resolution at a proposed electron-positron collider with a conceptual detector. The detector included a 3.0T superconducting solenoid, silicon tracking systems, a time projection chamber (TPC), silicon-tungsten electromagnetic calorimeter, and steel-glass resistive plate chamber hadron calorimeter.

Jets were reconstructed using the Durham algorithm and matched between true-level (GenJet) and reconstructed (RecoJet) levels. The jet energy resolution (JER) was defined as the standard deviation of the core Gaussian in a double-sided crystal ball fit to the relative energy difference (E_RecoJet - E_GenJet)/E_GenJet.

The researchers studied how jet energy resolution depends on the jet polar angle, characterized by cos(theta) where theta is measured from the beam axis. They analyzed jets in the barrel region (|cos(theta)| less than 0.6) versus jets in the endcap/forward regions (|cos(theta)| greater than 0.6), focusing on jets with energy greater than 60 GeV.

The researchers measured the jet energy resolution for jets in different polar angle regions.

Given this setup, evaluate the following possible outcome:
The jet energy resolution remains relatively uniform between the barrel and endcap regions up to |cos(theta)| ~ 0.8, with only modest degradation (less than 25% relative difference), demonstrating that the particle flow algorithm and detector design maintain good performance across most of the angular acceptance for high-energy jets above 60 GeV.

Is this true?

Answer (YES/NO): NO